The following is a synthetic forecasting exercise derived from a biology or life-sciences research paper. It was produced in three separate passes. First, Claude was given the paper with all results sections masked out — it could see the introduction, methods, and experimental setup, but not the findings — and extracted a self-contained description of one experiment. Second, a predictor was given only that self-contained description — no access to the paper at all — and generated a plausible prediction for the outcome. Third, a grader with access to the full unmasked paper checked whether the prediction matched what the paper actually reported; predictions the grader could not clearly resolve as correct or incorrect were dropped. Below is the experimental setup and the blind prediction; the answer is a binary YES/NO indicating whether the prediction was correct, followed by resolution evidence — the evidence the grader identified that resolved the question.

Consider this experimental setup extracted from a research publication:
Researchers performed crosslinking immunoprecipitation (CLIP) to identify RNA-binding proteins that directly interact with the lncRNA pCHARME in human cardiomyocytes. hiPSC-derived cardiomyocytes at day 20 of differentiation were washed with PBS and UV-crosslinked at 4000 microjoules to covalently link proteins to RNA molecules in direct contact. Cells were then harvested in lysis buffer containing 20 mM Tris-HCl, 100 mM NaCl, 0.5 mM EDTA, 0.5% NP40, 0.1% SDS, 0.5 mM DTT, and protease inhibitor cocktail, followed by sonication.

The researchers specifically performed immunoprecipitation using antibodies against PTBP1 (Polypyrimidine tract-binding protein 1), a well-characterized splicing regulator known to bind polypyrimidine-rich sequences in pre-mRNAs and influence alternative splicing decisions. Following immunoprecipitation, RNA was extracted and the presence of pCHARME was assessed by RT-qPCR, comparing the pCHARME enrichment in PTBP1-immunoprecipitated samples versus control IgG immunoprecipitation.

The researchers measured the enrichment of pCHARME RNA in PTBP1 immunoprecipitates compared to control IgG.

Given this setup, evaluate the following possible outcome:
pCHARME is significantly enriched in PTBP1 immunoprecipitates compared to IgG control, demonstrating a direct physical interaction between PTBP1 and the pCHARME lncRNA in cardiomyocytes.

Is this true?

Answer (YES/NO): YES